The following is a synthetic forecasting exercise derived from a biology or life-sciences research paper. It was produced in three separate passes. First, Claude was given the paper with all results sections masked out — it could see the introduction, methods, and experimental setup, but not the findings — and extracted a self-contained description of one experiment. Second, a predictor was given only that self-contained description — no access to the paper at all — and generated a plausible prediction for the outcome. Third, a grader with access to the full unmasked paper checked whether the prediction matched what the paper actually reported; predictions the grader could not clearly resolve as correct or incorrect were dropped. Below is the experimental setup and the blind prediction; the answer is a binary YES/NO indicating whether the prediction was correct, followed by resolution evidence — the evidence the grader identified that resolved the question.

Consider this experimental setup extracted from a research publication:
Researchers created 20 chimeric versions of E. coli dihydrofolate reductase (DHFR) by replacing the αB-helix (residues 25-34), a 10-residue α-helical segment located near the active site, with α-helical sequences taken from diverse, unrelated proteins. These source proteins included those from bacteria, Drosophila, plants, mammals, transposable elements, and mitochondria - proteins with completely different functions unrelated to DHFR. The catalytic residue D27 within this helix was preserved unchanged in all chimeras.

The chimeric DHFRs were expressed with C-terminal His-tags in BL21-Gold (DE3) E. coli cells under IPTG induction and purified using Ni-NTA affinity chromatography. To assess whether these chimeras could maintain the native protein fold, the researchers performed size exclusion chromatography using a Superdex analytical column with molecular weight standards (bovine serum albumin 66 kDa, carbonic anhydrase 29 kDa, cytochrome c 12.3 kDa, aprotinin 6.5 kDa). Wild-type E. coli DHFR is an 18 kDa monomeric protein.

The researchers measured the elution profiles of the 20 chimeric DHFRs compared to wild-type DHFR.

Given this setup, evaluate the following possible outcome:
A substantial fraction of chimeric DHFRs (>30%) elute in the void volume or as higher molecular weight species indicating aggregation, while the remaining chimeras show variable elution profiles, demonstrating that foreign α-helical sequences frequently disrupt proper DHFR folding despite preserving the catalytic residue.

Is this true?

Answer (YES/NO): NO